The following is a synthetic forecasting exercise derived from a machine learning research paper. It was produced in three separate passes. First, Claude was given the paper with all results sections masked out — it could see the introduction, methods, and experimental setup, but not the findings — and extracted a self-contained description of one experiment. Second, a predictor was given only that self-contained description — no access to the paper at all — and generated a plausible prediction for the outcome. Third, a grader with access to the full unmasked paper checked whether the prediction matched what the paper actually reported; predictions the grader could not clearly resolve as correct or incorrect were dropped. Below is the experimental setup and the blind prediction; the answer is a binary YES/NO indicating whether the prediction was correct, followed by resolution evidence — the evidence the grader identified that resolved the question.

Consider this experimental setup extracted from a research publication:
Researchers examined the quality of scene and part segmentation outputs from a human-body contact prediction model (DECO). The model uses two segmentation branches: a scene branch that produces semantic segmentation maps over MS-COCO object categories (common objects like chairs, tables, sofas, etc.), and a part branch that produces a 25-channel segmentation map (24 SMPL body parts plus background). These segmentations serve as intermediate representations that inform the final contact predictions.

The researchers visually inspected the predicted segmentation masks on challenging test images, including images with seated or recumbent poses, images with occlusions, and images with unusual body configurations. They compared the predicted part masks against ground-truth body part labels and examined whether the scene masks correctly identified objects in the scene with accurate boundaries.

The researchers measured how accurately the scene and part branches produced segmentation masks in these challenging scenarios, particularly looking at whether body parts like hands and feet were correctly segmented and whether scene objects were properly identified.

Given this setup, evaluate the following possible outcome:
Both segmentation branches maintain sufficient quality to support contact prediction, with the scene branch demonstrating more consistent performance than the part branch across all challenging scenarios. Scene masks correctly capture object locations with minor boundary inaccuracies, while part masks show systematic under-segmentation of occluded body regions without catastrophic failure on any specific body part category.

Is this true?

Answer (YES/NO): NO